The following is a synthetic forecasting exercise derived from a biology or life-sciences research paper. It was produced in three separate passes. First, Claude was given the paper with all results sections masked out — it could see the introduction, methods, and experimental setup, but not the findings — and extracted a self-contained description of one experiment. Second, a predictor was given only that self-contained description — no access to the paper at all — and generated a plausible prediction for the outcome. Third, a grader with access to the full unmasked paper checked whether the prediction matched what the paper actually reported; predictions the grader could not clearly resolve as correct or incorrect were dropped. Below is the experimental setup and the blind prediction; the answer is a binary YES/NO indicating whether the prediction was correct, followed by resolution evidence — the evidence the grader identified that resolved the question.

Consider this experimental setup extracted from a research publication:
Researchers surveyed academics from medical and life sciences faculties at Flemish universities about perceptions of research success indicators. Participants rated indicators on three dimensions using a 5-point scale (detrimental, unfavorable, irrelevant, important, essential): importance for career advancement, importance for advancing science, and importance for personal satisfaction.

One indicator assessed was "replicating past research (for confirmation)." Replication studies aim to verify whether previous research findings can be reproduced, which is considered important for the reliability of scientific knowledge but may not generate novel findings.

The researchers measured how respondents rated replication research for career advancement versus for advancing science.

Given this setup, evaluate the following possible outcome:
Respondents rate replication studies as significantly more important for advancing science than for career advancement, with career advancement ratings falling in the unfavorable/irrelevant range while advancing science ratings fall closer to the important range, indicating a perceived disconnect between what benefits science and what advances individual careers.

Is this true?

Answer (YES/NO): NO